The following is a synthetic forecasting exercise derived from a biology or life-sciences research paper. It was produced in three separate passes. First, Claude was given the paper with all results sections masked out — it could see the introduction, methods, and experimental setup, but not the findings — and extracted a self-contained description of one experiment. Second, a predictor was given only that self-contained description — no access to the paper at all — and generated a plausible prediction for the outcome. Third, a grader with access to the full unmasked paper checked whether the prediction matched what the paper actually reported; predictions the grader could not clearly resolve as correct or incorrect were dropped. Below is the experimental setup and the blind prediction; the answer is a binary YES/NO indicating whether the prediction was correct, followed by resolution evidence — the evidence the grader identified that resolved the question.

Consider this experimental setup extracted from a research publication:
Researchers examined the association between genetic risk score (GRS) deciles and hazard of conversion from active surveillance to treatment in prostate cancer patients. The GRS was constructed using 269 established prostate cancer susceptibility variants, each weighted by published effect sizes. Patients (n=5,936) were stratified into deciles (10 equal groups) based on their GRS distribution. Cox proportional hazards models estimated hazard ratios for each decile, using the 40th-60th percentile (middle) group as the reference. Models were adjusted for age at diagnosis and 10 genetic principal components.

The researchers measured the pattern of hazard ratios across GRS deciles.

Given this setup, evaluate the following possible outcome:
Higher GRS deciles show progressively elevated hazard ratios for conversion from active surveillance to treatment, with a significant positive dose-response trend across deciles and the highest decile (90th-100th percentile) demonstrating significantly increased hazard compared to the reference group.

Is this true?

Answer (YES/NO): NO